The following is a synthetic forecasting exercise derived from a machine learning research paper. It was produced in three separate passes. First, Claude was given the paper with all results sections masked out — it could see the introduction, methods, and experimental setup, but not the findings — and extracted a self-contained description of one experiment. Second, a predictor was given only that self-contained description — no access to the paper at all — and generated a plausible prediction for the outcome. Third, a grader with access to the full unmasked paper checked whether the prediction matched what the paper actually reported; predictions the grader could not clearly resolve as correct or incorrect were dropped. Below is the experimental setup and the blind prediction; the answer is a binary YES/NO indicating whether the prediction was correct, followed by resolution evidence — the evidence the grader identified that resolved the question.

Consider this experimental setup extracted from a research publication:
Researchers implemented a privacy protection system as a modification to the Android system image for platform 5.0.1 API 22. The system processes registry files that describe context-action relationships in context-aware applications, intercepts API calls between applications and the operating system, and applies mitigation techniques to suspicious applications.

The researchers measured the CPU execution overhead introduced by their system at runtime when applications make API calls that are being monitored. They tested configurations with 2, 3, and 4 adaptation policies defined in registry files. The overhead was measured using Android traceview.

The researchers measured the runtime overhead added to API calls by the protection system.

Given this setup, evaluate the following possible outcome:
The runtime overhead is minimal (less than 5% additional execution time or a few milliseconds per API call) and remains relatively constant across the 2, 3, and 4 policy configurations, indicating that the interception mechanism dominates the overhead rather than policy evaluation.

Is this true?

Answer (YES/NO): NO